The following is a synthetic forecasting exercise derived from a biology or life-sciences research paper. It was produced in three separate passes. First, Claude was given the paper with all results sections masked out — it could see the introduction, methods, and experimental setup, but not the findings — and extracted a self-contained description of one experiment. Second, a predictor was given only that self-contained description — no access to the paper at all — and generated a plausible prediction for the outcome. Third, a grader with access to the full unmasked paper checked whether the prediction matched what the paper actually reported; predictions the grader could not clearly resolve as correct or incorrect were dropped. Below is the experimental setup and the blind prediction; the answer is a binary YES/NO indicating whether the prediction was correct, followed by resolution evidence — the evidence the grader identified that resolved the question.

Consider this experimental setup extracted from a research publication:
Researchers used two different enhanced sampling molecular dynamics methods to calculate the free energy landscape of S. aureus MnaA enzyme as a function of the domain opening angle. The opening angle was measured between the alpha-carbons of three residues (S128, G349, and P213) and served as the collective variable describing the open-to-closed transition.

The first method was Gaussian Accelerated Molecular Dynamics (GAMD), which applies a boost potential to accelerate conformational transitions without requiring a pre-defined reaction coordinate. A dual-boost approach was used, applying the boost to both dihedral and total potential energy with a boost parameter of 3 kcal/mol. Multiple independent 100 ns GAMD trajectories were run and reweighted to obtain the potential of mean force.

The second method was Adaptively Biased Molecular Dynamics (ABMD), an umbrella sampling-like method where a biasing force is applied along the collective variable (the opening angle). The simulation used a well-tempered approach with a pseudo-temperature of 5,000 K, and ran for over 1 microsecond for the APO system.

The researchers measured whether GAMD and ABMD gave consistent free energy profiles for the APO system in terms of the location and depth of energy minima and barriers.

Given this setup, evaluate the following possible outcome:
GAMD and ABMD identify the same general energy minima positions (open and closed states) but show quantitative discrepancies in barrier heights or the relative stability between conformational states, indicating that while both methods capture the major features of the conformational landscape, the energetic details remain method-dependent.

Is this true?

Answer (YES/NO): YES